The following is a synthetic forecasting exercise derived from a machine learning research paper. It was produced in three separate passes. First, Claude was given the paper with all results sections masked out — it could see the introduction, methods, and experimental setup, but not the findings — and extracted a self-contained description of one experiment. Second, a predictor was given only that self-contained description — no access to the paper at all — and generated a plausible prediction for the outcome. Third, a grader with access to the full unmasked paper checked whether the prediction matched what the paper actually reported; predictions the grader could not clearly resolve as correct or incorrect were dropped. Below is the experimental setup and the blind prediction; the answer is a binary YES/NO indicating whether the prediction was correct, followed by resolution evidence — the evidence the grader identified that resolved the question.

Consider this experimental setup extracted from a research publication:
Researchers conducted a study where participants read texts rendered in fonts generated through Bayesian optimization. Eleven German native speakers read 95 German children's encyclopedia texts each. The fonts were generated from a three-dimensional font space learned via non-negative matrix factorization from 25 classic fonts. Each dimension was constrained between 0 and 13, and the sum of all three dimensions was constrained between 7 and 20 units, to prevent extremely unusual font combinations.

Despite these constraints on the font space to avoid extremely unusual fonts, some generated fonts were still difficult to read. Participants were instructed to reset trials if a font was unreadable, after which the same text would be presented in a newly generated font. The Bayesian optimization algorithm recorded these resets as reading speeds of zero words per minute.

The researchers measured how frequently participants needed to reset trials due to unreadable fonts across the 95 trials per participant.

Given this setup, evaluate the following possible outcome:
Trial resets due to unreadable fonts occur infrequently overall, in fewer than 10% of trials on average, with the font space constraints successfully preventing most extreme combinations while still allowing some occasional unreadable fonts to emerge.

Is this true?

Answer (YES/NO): YES